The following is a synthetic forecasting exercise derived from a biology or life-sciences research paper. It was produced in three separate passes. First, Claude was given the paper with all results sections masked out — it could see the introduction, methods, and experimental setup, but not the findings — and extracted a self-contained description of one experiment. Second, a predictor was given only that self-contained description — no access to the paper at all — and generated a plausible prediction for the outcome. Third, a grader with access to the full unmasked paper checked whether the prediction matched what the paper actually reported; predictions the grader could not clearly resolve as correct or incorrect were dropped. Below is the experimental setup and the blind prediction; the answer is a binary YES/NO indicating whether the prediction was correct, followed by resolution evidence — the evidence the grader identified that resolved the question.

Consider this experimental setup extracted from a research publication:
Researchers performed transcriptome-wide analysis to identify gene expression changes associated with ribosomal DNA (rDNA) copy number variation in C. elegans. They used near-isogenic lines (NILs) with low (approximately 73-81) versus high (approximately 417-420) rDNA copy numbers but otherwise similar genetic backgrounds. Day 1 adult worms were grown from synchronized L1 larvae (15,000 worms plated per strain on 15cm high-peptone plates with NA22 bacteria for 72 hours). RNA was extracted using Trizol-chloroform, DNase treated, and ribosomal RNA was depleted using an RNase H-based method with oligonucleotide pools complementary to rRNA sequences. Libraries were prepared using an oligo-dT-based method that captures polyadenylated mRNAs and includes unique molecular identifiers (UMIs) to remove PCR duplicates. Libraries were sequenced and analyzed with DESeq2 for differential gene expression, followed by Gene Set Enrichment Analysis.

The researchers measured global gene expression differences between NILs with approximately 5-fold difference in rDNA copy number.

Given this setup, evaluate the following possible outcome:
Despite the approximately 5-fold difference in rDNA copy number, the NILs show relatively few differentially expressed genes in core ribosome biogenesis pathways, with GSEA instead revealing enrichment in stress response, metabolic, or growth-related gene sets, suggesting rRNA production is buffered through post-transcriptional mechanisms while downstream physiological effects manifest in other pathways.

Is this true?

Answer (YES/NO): NO